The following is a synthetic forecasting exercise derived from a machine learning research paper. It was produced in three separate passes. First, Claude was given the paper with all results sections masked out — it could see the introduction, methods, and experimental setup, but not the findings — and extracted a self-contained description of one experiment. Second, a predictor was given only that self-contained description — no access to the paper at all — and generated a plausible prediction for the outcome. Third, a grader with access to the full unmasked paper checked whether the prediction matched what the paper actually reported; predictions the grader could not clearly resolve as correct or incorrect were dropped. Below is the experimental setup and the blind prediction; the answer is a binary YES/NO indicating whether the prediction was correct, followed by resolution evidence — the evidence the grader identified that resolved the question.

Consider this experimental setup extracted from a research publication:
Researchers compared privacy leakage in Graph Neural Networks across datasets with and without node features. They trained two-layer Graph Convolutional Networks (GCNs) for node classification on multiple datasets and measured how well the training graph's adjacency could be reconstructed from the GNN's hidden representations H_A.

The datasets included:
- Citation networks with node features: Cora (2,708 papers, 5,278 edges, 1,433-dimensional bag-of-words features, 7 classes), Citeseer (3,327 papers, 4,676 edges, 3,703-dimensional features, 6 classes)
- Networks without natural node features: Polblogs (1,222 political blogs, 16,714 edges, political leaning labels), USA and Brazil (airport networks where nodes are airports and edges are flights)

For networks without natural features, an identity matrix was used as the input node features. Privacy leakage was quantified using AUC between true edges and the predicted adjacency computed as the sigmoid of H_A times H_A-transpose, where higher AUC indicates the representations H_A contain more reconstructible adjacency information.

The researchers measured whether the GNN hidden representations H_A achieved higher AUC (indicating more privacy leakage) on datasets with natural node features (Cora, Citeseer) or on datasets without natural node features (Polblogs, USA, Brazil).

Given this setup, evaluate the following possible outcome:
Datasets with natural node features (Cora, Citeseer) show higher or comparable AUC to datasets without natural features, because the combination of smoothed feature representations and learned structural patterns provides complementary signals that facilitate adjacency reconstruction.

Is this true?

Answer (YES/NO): NO